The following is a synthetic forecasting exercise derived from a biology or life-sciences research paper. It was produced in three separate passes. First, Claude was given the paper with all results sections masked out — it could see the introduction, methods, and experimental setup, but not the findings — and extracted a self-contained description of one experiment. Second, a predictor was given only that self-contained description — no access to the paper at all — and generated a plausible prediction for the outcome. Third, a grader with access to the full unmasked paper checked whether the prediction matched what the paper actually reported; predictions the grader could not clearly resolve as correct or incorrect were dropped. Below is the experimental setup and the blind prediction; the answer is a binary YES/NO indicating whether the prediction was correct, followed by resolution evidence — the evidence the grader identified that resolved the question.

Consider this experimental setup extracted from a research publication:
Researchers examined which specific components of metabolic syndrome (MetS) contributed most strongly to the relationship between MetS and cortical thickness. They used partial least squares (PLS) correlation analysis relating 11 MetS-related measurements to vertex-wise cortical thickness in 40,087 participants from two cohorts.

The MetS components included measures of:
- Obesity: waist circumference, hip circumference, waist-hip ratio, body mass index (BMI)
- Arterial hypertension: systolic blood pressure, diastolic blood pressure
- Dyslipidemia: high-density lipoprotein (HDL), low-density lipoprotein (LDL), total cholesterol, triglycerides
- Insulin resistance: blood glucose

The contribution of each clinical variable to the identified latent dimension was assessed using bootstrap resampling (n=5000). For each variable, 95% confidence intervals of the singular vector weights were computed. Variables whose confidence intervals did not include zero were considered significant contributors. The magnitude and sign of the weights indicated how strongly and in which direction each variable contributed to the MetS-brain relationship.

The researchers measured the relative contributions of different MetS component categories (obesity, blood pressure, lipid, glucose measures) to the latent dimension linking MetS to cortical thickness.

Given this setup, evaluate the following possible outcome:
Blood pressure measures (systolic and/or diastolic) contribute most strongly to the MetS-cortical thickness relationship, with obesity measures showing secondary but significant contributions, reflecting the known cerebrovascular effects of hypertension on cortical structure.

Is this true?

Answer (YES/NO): NO